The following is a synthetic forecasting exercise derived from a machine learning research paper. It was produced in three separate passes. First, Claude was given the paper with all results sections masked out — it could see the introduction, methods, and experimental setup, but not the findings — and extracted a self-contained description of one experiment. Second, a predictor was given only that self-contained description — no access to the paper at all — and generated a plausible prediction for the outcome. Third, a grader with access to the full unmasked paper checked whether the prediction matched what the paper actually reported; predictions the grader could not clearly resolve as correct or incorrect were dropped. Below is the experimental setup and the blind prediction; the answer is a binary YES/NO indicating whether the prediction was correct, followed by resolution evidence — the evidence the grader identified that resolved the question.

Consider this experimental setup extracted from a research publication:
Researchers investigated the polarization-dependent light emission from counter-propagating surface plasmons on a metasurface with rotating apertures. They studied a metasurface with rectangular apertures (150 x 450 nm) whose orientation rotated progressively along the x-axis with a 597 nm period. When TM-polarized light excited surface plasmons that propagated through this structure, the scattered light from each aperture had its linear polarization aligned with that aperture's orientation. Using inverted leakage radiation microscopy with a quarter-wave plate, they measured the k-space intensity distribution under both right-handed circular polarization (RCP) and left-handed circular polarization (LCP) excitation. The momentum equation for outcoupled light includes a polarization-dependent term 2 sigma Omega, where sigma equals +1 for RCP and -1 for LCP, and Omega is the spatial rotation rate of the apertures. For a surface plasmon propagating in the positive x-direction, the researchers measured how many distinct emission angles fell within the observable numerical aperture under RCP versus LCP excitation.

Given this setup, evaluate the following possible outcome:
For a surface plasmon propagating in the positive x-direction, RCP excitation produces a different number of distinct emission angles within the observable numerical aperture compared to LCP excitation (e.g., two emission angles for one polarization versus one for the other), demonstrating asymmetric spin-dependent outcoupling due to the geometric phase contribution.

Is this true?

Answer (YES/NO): YES